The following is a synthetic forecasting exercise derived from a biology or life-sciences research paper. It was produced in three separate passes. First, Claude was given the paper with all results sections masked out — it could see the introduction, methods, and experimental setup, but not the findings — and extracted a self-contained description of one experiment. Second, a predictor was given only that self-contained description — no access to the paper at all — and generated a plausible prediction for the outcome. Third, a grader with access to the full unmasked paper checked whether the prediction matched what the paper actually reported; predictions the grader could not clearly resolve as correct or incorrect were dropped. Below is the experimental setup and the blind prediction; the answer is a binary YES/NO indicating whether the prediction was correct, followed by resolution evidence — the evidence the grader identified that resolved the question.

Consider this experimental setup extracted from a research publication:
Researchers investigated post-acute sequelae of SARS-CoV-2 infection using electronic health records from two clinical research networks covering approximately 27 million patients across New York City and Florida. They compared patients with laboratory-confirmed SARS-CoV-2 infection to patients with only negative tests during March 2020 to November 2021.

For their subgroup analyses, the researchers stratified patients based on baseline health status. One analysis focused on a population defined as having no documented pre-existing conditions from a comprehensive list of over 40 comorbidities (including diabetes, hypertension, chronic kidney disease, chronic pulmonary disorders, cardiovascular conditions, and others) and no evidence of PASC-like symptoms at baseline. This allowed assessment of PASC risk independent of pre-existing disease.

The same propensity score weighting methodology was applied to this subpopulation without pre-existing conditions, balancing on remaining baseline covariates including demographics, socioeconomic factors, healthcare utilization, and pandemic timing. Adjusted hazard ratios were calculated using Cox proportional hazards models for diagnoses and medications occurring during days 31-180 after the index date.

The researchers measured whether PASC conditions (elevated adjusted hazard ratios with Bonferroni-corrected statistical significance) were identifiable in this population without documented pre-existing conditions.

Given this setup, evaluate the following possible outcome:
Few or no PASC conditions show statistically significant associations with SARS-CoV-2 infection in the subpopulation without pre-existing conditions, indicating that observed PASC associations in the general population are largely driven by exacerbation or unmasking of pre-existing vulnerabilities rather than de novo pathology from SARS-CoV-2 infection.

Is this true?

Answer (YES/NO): NO